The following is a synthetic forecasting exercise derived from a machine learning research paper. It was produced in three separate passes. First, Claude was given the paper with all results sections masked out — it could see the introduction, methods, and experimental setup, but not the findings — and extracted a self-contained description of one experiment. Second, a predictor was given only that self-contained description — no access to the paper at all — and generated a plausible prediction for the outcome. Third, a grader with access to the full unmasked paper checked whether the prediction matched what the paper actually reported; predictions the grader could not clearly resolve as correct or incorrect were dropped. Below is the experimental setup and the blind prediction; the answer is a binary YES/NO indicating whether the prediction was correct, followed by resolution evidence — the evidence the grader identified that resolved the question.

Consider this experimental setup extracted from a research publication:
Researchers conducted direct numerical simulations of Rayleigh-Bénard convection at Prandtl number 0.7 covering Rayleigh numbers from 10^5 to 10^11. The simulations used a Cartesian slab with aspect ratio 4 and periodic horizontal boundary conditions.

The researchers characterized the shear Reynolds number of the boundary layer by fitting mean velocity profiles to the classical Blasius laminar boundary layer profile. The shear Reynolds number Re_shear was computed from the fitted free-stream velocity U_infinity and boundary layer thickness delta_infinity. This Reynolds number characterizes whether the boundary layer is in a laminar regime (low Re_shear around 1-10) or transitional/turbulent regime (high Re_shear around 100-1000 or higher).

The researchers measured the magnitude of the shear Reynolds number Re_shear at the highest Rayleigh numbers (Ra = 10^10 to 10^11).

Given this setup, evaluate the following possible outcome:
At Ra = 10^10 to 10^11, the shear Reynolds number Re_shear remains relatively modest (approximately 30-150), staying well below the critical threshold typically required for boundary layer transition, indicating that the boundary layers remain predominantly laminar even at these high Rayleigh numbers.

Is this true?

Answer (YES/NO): NO